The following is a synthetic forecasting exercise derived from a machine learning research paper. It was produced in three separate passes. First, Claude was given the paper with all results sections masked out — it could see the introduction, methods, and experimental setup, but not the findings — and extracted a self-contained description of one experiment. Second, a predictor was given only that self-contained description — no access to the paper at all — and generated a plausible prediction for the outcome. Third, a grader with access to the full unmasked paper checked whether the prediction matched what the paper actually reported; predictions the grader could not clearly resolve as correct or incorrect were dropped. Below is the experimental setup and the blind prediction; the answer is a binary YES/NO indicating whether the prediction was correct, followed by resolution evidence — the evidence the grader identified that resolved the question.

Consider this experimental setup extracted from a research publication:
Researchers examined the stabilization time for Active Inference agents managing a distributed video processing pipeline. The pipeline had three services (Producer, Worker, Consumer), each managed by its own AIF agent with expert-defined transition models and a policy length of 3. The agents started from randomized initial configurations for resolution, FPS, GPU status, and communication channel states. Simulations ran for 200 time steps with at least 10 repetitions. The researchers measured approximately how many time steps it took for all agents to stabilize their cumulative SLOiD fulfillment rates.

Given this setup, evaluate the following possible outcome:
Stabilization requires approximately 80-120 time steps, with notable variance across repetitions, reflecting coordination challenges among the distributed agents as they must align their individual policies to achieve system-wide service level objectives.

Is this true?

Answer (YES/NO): NO